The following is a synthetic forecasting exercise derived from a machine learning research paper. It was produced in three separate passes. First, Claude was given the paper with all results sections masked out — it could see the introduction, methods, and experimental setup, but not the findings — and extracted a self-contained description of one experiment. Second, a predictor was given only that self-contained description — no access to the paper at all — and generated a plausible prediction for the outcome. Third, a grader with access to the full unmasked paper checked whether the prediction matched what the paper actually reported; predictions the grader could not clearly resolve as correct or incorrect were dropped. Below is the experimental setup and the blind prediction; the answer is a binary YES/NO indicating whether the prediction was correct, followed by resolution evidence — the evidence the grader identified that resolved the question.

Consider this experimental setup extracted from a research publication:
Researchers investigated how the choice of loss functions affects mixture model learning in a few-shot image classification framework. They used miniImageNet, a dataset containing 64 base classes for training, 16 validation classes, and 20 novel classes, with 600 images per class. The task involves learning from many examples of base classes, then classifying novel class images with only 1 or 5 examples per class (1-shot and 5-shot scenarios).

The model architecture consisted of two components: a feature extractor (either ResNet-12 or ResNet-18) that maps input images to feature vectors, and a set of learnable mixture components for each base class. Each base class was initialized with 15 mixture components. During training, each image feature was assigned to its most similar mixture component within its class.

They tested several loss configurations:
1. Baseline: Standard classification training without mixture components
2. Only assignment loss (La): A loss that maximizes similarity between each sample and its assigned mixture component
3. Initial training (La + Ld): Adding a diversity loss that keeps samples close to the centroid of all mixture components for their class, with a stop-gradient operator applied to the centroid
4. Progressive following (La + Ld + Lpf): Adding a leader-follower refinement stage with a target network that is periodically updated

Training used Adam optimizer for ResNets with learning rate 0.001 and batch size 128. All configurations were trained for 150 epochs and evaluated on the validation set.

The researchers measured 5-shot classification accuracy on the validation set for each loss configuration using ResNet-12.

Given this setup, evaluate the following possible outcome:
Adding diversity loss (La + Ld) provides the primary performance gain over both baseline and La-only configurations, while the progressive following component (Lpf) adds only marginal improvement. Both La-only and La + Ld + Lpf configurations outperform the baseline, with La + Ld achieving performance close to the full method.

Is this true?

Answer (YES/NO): NO